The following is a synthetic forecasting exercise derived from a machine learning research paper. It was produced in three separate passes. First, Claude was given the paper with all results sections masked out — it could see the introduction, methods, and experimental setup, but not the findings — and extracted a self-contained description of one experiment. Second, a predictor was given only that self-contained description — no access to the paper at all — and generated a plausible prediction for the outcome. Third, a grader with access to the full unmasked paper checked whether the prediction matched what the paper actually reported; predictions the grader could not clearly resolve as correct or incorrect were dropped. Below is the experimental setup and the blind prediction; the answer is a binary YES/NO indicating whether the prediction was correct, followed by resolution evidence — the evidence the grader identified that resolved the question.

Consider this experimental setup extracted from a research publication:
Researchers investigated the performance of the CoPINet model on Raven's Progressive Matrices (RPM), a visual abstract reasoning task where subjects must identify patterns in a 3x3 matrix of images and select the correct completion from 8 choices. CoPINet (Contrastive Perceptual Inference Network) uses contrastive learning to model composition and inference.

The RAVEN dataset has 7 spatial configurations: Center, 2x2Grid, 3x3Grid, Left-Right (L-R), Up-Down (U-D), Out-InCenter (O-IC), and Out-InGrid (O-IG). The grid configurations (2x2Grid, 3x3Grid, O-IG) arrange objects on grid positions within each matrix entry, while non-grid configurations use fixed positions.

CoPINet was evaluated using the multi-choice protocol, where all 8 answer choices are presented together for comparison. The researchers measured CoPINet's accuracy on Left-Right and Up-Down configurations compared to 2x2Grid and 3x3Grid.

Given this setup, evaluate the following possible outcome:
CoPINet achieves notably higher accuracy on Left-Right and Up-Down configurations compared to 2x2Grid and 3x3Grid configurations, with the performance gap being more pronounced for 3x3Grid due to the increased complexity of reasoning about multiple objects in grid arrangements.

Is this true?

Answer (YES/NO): NO